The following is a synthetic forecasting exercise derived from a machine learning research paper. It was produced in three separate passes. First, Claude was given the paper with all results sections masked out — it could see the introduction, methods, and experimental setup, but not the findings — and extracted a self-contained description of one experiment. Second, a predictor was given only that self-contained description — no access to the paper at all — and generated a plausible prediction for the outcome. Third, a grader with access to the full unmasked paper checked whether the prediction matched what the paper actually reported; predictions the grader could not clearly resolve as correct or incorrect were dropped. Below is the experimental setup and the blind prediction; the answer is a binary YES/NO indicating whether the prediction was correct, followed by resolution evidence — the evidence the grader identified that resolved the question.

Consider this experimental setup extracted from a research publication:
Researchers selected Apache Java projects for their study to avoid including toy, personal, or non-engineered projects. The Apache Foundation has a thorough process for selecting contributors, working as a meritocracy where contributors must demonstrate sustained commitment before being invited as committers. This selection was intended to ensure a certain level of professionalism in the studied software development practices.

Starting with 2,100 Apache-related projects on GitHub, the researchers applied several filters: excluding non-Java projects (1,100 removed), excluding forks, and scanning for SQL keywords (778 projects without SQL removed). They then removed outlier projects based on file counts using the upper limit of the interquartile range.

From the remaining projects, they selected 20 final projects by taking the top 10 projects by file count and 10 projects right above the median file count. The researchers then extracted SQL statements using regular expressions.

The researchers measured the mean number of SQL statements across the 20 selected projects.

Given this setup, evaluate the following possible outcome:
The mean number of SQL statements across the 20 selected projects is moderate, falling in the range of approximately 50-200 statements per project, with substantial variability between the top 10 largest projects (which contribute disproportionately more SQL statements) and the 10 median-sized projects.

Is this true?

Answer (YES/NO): NO